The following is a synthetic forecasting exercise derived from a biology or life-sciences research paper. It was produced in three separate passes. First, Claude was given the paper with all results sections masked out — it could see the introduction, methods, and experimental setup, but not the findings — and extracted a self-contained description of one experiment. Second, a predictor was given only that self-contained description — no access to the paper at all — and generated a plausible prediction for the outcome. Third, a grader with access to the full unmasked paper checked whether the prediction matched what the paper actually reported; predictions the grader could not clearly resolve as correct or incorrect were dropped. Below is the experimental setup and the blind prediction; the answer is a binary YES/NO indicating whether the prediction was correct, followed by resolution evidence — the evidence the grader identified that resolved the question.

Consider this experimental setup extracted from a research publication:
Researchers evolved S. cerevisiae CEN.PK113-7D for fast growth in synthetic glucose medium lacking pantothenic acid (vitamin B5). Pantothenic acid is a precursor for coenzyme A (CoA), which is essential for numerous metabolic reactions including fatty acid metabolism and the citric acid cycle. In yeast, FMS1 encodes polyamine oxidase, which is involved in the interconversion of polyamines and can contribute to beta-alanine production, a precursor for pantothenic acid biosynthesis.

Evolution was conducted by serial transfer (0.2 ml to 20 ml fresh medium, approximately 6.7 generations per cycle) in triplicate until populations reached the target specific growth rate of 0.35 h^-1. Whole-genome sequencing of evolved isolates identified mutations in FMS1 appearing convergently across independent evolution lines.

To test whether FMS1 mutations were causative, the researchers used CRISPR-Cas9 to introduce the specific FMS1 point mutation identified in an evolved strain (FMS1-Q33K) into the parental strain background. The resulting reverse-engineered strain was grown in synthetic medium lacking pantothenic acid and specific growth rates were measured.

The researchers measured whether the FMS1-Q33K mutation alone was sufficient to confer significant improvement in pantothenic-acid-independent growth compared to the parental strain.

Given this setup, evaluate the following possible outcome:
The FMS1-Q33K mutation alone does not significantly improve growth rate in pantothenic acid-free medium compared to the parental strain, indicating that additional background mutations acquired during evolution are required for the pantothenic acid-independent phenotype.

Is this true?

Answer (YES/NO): YES